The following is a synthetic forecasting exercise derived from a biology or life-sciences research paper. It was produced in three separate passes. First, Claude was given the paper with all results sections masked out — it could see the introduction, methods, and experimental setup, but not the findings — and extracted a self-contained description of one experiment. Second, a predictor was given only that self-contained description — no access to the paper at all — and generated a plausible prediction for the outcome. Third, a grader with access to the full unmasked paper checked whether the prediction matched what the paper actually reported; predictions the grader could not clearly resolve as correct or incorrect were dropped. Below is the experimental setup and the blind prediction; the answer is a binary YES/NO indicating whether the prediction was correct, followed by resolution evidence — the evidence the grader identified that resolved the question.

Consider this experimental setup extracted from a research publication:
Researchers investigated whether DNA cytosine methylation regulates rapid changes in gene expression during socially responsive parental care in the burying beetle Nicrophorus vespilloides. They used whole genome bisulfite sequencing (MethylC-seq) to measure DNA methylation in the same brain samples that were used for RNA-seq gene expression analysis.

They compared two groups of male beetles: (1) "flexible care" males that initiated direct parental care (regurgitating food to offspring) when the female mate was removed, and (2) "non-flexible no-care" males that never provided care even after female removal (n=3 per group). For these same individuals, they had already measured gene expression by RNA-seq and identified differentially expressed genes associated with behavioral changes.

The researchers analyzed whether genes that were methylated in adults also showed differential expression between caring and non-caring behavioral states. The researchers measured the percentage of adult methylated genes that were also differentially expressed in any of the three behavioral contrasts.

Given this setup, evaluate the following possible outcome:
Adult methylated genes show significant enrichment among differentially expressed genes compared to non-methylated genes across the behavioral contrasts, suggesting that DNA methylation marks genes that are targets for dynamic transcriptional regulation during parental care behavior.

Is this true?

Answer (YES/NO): NO